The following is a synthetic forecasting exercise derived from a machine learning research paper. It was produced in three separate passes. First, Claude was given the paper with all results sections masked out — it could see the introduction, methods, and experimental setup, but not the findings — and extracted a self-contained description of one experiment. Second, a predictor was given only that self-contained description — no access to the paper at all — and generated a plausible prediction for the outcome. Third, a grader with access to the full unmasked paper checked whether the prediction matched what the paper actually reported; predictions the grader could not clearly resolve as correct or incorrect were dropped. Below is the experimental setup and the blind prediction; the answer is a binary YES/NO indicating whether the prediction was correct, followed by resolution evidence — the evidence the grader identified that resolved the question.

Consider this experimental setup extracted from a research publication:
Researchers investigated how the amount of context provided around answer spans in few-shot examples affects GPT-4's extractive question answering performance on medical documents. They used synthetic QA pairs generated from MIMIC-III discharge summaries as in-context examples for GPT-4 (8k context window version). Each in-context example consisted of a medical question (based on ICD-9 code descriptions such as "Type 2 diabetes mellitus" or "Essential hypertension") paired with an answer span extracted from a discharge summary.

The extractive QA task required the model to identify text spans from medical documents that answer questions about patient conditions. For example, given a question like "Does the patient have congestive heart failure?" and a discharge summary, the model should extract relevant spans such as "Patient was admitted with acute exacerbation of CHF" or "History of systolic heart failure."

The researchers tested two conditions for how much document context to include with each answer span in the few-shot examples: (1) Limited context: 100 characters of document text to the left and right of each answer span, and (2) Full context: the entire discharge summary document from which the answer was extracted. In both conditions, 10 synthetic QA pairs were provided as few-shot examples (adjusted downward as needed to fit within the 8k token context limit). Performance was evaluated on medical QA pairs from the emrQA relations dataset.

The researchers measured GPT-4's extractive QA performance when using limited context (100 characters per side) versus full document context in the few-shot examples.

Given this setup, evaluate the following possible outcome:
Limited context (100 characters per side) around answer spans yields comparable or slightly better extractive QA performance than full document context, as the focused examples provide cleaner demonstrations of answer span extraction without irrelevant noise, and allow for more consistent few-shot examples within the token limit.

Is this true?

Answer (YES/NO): NO